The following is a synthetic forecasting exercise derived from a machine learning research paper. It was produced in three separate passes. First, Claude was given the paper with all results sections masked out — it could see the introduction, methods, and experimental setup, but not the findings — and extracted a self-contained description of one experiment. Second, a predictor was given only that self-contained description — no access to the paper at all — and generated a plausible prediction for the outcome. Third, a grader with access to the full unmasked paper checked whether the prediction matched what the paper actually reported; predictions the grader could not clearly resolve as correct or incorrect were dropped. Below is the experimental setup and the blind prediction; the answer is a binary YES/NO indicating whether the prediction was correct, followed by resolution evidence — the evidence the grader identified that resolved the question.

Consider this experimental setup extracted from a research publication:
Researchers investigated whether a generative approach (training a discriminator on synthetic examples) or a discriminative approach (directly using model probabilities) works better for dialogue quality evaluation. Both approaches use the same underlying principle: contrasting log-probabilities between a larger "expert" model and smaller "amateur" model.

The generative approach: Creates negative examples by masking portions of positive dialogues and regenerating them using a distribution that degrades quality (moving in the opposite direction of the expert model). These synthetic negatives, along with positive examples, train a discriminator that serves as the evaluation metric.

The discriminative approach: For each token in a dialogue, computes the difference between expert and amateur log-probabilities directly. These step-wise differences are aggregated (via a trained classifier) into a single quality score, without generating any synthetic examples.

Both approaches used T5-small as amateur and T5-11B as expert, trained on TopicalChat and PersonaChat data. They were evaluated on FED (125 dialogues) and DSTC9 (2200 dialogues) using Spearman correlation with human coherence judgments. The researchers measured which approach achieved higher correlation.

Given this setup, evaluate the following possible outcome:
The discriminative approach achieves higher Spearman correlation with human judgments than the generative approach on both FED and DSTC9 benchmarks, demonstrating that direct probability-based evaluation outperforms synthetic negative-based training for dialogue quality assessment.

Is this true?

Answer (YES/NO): YES